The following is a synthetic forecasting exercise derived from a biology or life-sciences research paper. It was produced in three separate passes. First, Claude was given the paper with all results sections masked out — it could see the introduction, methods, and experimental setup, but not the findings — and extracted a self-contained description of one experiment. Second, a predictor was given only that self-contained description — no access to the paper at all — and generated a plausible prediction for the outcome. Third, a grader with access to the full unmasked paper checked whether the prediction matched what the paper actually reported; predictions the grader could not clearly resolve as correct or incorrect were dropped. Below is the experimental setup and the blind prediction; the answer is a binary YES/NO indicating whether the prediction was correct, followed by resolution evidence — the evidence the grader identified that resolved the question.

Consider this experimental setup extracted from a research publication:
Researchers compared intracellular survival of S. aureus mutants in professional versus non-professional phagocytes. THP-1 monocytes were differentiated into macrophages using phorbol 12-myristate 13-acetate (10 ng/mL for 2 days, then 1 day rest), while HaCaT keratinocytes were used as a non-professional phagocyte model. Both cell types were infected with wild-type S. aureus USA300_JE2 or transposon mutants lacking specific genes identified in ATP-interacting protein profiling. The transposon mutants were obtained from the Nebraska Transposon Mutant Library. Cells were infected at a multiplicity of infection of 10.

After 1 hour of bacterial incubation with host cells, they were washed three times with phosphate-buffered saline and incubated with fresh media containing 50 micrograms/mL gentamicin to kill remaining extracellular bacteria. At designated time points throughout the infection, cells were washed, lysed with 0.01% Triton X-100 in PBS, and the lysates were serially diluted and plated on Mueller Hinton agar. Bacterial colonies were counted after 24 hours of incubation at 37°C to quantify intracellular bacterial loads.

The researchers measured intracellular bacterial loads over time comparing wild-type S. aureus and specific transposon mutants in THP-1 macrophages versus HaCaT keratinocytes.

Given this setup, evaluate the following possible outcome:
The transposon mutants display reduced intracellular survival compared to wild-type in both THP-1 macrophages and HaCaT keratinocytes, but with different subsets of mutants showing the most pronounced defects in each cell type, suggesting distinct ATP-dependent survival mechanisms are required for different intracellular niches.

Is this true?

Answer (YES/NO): NO